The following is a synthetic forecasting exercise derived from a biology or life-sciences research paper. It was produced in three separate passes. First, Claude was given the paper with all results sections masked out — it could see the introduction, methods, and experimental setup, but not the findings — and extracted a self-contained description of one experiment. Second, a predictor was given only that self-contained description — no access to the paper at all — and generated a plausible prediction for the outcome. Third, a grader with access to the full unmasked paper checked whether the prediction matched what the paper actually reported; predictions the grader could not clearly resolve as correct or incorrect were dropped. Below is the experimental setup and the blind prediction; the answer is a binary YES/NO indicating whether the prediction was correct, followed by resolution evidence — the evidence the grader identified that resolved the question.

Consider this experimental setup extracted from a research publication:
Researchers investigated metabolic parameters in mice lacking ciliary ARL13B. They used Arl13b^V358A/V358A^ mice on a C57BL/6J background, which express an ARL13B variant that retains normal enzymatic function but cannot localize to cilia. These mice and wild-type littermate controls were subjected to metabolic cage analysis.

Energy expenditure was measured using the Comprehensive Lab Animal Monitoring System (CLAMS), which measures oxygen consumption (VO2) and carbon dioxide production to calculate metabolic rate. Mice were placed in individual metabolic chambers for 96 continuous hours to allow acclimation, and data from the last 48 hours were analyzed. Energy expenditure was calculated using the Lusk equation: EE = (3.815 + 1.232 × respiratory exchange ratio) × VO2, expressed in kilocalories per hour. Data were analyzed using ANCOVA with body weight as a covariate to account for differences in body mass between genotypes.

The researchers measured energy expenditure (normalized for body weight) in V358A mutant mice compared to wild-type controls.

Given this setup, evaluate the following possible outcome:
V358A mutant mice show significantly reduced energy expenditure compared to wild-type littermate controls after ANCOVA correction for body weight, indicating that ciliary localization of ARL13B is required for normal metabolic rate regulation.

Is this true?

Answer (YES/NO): NO